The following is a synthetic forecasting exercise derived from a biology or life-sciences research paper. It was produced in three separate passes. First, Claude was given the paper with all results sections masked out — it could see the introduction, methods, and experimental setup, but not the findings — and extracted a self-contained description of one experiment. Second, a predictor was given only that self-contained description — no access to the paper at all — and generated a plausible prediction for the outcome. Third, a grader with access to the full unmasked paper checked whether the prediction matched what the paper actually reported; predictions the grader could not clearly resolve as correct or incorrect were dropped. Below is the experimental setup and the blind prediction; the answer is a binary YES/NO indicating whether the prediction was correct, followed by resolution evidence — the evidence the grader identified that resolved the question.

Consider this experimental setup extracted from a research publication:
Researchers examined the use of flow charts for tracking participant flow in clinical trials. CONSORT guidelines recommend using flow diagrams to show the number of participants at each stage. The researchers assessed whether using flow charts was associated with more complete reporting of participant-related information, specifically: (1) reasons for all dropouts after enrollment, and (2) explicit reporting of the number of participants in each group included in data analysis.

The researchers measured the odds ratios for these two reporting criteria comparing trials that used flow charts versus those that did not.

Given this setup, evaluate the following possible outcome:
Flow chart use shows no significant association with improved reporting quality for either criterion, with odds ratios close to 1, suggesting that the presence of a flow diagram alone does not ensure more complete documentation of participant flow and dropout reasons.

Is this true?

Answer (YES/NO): NO